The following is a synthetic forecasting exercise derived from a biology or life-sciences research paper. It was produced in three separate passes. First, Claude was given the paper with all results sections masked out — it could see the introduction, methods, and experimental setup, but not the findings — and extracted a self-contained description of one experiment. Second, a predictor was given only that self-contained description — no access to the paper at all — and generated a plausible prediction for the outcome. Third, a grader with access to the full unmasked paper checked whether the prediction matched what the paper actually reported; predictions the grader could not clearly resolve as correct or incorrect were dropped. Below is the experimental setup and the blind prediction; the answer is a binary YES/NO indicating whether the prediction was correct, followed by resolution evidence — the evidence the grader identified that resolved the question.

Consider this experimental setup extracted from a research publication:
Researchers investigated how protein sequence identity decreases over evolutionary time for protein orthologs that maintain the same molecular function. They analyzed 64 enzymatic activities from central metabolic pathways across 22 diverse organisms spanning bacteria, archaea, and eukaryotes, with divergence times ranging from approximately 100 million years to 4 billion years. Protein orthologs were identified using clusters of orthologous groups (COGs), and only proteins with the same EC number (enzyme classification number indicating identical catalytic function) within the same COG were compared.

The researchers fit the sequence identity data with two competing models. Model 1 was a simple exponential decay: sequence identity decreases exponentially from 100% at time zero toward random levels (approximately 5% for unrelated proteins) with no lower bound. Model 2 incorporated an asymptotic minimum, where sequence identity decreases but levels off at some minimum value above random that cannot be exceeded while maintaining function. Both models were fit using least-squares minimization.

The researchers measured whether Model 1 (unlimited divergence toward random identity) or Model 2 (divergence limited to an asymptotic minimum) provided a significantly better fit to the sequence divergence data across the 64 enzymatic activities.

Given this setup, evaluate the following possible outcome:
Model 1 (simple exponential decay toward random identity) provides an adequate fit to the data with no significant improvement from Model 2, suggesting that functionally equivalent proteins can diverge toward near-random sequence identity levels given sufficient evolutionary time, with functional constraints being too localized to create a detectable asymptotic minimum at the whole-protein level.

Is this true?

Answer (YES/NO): NO